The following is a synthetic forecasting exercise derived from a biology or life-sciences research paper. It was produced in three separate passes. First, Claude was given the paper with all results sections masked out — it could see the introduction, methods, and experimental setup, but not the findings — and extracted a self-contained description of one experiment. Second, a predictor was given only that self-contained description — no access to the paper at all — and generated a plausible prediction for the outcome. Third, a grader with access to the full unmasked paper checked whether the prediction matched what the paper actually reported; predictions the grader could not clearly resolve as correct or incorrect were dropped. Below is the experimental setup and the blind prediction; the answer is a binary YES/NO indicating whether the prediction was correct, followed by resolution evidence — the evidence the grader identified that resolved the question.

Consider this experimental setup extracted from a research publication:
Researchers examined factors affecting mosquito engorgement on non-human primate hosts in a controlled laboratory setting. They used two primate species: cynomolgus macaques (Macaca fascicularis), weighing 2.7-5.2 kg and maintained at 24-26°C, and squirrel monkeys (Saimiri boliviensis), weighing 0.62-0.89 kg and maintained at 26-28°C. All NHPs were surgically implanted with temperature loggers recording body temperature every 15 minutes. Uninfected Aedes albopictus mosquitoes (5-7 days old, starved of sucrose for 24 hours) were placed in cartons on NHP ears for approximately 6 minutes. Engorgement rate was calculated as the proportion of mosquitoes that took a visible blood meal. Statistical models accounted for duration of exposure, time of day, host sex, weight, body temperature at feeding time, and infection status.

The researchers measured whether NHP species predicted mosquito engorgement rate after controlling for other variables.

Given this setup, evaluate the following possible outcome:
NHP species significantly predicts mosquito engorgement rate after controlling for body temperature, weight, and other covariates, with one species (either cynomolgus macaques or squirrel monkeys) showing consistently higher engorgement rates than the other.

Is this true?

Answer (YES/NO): NO